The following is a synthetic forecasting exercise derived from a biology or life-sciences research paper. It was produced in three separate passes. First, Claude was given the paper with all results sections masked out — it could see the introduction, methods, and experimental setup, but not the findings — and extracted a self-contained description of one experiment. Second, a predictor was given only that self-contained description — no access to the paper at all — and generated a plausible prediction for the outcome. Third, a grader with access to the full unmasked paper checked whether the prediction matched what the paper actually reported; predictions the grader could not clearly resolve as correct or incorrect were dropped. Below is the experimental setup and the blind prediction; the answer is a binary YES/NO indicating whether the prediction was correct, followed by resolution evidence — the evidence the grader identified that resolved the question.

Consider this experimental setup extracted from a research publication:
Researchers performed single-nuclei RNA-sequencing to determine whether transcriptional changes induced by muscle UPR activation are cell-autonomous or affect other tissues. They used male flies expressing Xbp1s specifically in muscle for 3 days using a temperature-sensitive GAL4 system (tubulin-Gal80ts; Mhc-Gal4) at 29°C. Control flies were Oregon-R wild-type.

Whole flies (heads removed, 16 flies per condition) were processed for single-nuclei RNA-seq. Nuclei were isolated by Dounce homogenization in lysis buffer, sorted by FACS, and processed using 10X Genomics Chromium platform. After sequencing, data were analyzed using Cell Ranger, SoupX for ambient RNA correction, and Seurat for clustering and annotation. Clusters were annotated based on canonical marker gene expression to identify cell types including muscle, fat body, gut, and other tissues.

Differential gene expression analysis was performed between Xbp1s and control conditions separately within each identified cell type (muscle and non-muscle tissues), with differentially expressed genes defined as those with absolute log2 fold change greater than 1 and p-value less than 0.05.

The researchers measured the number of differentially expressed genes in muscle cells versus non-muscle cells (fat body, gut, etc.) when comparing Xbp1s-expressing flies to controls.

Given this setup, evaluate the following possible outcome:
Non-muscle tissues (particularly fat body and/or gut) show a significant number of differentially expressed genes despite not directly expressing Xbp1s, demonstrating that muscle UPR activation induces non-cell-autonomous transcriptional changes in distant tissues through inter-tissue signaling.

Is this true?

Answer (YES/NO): NO